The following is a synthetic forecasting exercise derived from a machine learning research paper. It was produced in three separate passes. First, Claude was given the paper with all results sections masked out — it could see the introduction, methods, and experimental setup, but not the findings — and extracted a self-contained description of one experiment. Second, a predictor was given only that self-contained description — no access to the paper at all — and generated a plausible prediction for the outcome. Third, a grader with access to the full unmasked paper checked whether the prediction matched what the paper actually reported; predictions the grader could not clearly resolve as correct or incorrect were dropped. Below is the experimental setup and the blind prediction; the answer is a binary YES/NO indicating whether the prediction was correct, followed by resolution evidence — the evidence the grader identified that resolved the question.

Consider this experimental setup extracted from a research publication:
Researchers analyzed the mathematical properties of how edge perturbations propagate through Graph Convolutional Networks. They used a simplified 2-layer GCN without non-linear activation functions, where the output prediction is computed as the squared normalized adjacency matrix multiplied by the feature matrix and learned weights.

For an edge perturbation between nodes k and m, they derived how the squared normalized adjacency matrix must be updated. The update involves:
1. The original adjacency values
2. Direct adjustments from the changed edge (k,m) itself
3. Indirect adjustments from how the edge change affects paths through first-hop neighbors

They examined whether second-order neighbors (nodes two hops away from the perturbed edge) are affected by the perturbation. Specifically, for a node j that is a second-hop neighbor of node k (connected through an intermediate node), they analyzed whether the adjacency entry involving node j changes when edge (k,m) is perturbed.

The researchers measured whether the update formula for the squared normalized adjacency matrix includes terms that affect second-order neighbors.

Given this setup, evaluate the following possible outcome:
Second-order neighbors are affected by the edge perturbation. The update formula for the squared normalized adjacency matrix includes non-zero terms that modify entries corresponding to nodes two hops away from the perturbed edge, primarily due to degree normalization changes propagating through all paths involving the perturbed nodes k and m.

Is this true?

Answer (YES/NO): YES